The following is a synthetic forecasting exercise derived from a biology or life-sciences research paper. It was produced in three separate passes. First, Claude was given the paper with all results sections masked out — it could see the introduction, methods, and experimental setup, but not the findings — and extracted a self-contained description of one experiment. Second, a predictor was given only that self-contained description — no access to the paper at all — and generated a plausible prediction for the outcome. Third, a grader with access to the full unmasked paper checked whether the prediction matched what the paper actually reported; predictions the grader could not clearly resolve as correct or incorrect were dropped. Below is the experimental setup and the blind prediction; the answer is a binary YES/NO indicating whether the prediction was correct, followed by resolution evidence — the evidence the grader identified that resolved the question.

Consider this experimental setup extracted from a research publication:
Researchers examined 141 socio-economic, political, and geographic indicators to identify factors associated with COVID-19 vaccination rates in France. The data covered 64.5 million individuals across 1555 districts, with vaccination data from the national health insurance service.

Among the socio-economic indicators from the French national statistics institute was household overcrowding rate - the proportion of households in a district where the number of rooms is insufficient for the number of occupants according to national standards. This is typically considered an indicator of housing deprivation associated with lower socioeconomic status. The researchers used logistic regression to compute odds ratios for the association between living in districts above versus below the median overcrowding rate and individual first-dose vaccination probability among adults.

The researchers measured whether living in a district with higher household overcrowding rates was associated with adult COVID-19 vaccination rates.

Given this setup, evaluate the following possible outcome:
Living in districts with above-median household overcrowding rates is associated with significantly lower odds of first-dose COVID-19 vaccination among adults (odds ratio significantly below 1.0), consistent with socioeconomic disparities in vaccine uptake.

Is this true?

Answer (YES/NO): YES